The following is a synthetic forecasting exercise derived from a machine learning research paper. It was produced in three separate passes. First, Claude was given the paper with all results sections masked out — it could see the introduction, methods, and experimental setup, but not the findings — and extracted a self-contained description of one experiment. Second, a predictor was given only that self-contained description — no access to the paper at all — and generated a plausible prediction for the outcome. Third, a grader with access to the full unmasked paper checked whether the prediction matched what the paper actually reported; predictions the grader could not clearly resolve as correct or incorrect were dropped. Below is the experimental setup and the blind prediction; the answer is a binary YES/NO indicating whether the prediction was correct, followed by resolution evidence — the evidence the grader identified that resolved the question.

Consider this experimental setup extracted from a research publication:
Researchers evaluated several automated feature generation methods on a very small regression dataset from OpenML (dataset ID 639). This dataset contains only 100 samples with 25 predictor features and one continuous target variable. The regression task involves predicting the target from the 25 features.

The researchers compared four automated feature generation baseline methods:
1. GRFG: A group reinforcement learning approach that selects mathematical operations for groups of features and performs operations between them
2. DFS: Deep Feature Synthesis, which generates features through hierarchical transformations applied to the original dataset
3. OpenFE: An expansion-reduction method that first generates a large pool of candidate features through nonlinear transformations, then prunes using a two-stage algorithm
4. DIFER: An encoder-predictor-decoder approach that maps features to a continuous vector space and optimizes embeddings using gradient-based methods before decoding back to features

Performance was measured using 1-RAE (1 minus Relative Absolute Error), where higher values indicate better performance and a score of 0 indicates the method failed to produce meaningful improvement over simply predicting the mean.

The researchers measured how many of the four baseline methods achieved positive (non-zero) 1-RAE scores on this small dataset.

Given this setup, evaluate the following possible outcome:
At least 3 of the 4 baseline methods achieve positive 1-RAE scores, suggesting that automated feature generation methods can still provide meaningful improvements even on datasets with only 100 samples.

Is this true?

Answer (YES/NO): NO